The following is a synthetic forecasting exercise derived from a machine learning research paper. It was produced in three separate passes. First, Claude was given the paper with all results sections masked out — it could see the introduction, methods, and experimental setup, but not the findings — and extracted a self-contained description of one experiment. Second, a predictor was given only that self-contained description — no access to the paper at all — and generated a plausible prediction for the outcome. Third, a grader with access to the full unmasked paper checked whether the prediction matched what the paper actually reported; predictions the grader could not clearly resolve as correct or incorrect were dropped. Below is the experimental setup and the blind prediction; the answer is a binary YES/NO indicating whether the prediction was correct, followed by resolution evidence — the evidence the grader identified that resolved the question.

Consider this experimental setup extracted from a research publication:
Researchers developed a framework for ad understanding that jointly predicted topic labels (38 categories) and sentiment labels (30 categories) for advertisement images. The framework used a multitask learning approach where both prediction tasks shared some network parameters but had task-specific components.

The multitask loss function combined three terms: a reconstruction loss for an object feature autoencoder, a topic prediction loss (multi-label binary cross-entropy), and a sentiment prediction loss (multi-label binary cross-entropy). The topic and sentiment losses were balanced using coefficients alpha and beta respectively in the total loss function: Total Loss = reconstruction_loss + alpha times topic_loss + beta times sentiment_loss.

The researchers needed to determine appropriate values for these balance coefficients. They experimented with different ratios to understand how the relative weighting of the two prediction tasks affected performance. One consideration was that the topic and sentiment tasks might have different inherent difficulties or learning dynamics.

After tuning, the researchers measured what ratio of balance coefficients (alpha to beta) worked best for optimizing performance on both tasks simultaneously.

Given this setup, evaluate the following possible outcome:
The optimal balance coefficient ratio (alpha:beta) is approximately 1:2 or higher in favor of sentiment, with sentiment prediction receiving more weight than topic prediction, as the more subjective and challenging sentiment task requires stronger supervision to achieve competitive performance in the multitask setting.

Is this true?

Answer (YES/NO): NO